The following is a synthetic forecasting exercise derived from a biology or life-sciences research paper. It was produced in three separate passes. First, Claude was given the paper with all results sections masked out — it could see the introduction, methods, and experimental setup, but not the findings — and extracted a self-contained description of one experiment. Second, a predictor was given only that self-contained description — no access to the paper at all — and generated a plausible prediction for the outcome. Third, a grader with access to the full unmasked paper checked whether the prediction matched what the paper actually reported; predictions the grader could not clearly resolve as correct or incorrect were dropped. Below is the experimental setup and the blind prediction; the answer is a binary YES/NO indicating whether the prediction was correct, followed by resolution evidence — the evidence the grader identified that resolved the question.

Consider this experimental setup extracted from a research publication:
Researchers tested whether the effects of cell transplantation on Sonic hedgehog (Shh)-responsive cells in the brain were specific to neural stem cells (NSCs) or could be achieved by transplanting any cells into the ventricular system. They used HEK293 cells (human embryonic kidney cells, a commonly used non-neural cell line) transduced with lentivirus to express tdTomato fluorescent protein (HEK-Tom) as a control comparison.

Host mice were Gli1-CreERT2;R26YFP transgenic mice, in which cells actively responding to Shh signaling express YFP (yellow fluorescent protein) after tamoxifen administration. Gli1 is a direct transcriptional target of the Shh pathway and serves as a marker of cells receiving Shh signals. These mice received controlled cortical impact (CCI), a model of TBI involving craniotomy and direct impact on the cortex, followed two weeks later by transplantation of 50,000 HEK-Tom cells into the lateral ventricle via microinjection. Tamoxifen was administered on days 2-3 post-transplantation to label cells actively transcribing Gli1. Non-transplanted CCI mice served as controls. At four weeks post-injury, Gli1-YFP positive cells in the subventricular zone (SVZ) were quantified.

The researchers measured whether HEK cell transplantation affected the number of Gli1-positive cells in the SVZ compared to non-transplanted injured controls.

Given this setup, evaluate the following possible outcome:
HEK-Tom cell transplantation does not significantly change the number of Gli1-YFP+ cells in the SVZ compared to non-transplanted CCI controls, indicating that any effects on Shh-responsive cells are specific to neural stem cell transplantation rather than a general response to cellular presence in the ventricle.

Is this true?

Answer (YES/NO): NO